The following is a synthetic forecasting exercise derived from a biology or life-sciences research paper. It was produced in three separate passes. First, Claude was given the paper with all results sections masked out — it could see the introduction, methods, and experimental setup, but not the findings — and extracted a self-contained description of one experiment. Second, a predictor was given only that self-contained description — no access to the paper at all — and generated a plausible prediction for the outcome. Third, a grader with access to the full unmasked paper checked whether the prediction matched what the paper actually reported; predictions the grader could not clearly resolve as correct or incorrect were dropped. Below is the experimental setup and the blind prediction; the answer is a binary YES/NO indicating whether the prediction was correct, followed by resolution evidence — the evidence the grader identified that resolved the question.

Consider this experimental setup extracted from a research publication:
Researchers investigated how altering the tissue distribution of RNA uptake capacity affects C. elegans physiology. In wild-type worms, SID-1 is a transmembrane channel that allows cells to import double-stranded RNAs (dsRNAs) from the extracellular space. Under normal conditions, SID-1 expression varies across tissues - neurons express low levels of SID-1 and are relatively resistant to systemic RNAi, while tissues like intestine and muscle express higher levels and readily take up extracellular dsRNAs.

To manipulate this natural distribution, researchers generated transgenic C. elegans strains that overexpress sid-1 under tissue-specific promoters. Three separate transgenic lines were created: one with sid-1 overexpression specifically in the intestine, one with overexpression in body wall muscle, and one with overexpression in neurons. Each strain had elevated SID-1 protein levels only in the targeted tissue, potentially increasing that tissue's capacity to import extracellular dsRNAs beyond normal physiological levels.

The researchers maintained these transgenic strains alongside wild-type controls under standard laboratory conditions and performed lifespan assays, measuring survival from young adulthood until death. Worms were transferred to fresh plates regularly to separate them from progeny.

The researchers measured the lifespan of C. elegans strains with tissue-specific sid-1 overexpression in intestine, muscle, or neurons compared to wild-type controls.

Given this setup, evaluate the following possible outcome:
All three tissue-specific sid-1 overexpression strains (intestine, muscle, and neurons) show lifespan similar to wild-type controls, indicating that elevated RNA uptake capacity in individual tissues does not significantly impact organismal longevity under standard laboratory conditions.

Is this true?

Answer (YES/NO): NO